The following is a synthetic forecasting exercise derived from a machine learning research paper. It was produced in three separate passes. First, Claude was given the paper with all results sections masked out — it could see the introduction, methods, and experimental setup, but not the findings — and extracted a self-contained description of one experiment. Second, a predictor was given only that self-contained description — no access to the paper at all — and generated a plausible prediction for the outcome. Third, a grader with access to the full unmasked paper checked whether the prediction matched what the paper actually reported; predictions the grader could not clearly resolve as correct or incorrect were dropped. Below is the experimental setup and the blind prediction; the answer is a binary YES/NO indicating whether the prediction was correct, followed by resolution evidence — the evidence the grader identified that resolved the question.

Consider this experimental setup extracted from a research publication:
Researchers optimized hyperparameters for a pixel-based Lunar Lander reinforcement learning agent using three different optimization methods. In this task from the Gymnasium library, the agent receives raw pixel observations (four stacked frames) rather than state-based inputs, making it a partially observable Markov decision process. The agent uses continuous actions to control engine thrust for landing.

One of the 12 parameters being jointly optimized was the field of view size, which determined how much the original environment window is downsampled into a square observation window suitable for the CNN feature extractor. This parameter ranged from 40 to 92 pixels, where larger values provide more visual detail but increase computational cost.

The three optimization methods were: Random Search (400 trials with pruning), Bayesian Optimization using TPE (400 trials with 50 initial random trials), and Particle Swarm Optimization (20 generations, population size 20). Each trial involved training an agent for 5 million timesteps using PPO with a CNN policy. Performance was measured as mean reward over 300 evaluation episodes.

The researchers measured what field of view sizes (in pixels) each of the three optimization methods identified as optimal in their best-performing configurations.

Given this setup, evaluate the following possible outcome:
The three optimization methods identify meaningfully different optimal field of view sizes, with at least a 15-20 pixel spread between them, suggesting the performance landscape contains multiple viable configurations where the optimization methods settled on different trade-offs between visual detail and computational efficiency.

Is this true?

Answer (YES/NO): NO